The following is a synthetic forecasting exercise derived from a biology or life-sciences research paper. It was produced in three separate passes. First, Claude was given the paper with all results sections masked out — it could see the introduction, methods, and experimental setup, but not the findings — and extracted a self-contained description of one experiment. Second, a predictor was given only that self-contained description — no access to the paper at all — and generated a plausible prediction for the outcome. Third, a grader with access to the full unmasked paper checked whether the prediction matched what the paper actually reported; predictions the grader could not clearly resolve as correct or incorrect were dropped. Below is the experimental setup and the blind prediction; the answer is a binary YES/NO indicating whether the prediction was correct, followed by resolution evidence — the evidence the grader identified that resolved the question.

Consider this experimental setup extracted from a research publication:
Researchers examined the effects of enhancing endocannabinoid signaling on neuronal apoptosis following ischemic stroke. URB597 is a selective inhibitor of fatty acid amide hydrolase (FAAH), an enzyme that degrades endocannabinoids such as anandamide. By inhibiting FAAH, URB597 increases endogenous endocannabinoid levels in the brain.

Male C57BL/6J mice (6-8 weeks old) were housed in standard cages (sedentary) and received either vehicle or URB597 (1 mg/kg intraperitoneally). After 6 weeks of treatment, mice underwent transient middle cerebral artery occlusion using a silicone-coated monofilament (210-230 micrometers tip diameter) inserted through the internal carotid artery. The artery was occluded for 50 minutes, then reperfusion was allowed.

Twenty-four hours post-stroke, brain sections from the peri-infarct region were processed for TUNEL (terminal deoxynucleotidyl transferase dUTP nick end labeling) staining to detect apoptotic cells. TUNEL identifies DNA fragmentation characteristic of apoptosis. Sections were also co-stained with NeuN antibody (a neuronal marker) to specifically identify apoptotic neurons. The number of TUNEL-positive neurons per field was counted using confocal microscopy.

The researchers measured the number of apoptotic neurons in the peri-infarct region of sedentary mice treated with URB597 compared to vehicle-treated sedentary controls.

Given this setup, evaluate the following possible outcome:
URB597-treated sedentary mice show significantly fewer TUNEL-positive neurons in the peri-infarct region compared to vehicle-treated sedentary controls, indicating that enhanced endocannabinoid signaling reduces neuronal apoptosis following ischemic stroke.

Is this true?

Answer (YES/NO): YES